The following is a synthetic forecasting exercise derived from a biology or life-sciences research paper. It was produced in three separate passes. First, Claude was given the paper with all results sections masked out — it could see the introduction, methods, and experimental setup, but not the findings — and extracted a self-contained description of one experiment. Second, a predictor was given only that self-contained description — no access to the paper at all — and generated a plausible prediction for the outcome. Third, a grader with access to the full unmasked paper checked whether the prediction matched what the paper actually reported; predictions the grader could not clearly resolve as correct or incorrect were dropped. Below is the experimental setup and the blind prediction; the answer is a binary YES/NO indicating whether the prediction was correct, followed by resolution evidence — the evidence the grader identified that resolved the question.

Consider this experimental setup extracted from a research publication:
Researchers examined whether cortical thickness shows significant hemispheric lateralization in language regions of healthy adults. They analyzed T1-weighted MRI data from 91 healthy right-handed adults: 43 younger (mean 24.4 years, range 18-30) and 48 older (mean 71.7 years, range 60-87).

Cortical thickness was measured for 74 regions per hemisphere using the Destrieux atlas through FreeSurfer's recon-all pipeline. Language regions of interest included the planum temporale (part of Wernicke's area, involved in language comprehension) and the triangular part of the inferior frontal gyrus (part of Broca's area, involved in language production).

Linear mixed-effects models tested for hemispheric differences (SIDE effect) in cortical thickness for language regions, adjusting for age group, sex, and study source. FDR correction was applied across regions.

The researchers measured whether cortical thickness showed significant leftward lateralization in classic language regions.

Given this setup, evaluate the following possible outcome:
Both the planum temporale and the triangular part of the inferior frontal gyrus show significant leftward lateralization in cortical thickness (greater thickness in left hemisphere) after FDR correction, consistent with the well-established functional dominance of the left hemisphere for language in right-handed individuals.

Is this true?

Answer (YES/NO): NO